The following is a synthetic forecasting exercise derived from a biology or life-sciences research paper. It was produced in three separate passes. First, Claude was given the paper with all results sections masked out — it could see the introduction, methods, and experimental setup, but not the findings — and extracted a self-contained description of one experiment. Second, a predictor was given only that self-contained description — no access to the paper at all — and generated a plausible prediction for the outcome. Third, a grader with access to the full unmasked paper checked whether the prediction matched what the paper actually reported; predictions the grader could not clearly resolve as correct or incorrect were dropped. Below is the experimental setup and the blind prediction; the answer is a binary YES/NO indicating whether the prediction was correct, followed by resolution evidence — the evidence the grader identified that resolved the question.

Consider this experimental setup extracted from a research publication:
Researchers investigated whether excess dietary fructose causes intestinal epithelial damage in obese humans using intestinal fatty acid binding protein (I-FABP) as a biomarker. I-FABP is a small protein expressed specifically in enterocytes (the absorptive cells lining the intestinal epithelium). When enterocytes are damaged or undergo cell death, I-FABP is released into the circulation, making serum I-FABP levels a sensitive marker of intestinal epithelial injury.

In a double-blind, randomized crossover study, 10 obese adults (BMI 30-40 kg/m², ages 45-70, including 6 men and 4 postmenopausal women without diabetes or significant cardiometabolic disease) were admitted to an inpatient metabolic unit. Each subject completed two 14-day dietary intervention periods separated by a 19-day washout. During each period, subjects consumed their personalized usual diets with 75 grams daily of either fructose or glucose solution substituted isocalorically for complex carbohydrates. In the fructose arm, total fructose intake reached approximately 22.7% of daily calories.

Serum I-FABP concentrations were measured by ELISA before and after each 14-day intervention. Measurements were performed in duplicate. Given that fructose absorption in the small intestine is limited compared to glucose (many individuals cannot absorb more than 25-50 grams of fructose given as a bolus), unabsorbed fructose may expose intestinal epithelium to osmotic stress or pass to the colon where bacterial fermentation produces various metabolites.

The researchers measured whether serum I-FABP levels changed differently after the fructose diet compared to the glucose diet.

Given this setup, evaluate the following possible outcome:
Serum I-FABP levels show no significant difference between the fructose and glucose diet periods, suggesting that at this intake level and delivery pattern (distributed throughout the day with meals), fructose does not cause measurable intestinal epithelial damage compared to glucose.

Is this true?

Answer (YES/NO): YES